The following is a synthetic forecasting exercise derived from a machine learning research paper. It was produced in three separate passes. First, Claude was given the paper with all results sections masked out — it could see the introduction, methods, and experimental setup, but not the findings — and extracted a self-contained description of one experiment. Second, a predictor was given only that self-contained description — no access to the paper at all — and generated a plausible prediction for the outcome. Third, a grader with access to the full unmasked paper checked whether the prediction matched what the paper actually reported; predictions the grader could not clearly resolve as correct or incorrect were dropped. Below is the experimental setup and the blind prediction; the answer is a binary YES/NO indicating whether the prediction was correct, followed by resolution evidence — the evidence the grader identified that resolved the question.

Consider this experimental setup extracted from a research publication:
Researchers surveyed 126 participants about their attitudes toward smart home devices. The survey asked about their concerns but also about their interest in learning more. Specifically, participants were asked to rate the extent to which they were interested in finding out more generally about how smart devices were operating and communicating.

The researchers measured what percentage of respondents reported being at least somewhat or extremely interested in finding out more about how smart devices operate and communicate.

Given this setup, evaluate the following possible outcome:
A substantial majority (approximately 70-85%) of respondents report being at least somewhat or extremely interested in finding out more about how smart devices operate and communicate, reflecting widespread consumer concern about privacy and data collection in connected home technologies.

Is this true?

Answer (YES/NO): YES